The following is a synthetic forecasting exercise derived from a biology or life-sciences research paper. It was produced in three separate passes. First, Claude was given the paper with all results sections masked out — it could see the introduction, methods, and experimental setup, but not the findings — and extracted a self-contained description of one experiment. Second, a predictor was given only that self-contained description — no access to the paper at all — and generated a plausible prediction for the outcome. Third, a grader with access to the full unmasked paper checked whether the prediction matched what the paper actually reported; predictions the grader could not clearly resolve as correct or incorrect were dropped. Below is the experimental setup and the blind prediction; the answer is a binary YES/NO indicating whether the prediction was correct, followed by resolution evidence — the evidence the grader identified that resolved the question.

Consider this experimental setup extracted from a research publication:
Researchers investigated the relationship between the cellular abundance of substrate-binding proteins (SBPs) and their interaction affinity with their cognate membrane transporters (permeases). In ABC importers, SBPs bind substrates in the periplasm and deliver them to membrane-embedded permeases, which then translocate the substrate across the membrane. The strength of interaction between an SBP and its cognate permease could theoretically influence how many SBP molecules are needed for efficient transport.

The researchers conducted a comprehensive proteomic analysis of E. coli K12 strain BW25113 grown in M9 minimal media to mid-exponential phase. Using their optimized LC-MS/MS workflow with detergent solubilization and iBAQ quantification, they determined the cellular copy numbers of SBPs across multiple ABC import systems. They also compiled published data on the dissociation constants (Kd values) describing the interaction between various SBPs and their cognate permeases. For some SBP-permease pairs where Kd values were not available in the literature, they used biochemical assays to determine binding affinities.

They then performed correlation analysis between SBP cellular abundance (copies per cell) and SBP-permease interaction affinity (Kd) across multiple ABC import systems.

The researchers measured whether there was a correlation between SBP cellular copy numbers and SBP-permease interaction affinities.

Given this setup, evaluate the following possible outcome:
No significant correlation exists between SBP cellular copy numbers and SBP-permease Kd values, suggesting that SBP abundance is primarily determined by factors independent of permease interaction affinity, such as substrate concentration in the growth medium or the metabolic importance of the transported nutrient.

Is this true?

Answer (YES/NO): NO